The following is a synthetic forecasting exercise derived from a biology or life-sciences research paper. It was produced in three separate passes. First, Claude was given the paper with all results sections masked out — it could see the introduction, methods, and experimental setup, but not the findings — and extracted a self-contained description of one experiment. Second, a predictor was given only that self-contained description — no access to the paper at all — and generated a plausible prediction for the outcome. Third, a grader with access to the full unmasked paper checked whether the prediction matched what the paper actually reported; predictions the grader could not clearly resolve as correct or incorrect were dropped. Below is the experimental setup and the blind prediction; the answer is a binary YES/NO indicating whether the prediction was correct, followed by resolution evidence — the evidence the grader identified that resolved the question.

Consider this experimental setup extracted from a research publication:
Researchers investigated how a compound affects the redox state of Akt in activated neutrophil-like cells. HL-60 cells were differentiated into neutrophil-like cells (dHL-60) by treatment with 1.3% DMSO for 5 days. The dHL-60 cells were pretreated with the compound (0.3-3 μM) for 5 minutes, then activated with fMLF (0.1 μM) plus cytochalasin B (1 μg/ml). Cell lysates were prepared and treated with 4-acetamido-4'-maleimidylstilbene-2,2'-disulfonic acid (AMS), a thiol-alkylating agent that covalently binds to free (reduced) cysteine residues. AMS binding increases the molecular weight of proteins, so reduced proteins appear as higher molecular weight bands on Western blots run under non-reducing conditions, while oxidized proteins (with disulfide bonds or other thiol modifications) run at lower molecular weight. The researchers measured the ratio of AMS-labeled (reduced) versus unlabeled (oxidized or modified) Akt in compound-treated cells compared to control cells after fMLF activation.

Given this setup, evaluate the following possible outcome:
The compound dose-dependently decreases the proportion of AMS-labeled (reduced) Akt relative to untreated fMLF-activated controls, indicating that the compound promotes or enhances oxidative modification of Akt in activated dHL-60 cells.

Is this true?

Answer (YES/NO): YES